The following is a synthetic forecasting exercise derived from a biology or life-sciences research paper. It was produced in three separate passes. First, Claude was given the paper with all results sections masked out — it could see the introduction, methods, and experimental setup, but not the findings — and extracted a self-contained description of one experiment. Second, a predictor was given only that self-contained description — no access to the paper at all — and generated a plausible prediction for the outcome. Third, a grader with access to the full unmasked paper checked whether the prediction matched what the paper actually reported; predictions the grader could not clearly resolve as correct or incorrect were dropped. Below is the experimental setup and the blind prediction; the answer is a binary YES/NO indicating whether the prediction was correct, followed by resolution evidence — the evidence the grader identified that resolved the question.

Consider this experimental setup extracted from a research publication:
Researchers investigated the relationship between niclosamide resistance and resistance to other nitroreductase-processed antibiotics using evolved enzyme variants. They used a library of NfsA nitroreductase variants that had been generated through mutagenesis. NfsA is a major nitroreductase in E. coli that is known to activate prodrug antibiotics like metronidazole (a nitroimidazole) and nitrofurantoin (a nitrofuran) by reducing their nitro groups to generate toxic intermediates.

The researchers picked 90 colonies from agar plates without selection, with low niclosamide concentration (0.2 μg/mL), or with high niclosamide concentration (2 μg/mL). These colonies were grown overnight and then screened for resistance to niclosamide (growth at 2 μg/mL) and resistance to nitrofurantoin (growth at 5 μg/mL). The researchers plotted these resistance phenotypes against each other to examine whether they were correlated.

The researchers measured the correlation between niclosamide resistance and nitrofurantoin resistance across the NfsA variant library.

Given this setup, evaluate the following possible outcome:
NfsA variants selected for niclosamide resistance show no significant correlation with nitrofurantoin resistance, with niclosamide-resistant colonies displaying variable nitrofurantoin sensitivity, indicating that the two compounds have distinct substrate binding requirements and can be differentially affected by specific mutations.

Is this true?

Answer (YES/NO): NO